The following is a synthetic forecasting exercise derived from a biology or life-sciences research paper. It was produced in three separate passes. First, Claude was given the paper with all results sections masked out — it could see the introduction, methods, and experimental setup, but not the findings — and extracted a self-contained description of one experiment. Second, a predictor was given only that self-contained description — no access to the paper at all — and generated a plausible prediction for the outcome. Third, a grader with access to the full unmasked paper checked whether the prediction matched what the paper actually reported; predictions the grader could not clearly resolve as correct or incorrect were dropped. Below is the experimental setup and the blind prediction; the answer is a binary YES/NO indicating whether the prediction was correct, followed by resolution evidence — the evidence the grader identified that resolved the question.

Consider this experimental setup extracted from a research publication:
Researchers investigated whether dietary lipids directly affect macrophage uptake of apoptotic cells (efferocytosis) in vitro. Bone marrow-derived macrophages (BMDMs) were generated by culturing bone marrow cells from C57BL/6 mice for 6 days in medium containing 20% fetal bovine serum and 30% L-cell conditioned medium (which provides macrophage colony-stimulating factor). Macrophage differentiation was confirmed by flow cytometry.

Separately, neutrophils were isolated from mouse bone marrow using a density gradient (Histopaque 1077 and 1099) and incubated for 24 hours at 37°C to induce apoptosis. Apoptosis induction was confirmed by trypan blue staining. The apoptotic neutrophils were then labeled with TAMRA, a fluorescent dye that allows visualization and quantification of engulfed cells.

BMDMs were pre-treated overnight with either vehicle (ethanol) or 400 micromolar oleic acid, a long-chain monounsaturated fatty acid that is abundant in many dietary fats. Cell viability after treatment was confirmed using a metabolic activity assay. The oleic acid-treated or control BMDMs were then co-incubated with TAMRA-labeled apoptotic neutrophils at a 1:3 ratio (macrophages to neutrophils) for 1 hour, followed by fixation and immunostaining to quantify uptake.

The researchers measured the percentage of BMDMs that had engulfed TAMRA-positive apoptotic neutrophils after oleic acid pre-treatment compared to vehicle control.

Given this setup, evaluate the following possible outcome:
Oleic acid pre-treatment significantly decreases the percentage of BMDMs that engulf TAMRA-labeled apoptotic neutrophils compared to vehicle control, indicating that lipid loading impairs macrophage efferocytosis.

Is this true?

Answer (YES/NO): YES